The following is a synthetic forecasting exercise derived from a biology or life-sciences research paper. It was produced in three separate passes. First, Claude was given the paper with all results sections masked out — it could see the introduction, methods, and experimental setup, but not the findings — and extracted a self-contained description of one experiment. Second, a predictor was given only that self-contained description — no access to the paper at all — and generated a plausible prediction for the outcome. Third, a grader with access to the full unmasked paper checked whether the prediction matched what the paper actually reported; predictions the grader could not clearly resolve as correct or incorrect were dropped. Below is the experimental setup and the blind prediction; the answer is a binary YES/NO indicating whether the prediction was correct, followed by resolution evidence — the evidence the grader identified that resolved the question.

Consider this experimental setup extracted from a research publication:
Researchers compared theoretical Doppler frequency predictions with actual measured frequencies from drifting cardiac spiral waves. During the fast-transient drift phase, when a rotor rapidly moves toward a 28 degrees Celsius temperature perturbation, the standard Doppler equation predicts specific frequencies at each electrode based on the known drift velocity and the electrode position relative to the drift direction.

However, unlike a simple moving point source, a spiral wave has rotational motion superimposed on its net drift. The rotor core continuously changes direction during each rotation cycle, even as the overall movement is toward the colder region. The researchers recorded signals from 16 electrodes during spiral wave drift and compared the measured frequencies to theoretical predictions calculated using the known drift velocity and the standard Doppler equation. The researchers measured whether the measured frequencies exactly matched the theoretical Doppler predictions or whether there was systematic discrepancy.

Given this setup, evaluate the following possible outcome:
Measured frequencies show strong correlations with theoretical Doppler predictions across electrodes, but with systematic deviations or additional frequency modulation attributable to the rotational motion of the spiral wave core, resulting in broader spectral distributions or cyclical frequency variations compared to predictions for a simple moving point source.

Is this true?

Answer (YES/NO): YES